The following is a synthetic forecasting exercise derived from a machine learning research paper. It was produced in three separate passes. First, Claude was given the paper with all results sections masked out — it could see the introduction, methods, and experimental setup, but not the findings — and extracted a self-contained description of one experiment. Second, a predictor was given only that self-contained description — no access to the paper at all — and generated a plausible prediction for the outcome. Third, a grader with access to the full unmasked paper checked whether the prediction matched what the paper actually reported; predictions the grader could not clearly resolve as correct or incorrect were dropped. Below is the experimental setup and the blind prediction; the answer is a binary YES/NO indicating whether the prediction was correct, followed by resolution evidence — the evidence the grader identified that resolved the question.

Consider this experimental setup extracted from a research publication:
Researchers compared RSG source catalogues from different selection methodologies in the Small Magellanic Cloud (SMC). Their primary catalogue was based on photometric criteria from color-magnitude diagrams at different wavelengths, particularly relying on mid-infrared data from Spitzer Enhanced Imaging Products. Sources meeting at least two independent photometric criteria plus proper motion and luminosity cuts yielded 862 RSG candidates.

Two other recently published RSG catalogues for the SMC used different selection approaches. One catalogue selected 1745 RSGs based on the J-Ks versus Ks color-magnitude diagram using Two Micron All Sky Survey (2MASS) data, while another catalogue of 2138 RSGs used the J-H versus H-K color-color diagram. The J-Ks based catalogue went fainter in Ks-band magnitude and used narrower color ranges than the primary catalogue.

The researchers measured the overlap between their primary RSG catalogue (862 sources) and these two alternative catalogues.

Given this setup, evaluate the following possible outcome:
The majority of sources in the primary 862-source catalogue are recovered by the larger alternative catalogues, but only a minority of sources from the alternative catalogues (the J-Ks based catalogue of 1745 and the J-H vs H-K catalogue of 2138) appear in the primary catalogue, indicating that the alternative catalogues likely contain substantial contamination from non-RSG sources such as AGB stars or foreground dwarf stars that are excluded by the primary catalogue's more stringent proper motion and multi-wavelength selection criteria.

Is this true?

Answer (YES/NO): YES